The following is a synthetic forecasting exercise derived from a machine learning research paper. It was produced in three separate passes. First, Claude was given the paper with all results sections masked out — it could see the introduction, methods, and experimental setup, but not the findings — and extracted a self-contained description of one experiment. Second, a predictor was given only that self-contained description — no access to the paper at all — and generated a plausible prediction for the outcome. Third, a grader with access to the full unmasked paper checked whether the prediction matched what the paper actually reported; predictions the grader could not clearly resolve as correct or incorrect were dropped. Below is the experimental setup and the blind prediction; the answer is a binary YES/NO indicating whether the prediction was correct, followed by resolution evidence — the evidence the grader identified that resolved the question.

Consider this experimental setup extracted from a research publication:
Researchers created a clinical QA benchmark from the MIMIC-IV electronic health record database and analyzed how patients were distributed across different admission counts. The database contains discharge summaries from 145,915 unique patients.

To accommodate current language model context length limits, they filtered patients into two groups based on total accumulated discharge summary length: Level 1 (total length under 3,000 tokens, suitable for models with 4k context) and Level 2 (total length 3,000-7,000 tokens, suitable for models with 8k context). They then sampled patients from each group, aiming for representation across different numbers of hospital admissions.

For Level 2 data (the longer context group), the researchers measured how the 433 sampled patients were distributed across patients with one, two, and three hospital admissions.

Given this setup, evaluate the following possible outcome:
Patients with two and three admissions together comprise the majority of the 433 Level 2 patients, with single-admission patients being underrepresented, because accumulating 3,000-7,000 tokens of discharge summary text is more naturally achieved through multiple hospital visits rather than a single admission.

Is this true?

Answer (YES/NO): NO